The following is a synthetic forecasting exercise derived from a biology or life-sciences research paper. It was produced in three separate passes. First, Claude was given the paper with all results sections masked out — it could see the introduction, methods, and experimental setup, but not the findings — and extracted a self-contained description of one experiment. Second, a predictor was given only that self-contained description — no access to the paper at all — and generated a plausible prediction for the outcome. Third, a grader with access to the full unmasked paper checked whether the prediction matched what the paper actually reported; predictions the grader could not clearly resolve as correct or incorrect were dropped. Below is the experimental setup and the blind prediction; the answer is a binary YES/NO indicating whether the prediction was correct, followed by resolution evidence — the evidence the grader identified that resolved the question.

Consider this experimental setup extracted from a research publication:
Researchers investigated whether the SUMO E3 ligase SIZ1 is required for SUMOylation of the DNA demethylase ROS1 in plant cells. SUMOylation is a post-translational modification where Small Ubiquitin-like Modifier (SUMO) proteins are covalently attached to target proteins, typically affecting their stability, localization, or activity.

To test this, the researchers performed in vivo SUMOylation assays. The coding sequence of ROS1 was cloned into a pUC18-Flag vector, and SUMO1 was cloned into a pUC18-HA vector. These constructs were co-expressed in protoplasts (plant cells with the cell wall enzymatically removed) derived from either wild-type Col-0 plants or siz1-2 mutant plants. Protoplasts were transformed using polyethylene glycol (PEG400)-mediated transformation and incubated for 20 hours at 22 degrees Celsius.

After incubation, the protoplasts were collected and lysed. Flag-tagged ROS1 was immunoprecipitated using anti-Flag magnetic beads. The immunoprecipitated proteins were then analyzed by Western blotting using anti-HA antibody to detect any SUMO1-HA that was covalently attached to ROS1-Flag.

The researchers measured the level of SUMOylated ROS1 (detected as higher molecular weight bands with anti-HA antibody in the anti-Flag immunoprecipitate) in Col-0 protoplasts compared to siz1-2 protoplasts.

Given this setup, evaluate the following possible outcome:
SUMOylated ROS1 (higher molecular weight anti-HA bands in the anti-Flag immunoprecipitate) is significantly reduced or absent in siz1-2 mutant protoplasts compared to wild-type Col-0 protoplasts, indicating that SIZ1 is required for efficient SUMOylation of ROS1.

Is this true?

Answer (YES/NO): YES